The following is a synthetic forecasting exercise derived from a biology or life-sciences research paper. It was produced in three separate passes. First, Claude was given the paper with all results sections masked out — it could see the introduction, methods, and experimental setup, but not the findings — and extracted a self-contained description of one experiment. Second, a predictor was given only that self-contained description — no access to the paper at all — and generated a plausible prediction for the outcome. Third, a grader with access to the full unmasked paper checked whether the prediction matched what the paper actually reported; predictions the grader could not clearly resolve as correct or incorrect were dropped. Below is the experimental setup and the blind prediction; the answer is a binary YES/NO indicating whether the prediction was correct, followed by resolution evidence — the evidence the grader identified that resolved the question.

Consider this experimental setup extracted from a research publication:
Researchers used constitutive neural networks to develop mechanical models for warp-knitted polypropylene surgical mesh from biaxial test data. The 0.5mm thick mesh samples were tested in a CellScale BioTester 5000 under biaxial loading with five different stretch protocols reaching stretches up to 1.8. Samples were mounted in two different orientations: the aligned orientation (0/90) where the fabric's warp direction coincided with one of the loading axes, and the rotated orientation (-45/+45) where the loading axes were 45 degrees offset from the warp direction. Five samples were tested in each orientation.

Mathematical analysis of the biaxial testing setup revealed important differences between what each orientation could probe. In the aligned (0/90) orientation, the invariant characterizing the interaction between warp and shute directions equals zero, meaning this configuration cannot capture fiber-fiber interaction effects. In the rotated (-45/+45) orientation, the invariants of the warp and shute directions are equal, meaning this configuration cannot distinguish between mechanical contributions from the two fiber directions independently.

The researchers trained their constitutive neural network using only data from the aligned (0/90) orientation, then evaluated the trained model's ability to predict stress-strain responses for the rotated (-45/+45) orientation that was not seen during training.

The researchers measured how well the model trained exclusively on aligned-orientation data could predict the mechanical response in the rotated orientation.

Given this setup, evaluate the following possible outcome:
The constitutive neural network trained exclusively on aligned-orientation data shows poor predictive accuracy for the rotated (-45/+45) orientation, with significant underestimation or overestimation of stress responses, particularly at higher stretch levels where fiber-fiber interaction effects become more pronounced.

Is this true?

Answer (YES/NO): YES